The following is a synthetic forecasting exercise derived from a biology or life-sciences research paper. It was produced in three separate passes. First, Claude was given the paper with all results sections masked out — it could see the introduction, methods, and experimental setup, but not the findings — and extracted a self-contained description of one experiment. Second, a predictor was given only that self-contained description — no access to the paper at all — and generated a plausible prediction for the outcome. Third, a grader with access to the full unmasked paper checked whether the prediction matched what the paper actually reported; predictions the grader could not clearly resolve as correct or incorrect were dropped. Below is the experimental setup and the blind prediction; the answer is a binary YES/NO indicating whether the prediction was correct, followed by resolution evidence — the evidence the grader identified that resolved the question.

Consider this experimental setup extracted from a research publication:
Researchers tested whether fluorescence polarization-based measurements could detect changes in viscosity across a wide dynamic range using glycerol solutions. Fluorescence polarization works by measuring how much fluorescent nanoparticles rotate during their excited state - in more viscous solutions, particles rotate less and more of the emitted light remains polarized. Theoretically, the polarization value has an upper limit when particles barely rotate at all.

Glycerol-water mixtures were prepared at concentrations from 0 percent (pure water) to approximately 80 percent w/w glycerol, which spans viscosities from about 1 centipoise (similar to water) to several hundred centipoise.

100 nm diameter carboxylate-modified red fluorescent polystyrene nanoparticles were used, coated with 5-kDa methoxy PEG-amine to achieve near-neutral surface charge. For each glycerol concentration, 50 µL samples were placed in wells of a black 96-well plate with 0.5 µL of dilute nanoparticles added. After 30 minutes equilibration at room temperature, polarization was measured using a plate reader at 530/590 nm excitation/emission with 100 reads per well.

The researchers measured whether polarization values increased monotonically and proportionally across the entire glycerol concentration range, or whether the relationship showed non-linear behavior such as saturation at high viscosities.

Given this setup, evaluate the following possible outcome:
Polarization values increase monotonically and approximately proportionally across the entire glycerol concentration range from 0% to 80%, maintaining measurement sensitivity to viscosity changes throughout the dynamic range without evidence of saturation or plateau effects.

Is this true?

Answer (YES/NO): NO